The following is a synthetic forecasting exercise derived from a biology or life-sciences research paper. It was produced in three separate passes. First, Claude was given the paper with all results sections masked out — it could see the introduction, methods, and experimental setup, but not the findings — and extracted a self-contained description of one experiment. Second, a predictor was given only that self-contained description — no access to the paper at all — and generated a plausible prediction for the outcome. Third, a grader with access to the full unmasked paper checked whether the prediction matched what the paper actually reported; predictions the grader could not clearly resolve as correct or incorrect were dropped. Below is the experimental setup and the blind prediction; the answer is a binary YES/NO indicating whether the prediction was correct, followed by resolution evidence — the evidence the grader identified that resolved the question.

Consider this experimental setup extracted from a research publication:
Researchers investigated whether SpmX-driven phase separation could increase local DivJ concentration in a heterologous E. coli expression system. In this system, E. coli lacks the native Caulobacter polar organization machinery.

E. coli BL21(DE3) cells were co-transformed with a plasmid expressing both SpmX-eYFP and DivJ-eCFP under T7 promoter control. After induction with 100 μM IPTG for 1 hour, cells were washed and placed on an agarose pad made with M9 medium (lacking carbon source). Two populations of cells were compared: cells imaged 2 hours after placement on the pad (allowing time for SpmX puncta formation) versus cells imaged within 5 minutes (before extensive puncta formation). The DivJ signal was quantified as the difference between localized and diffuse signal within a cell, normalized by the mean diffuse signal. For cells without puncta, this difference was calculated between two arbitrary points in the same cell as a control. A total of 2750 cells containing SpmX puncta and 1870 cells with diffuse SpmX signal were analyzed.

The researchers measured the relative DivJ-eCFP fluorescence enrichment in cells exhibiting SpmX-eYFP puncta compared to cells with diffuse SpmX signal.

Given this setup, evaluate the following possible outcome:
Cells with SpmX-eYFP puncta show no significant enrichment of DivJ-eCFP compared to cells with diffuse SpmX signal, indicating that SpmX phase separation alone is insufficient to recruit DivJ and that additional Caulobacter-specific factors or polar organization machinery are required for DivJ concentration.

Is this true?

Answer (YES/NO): NO